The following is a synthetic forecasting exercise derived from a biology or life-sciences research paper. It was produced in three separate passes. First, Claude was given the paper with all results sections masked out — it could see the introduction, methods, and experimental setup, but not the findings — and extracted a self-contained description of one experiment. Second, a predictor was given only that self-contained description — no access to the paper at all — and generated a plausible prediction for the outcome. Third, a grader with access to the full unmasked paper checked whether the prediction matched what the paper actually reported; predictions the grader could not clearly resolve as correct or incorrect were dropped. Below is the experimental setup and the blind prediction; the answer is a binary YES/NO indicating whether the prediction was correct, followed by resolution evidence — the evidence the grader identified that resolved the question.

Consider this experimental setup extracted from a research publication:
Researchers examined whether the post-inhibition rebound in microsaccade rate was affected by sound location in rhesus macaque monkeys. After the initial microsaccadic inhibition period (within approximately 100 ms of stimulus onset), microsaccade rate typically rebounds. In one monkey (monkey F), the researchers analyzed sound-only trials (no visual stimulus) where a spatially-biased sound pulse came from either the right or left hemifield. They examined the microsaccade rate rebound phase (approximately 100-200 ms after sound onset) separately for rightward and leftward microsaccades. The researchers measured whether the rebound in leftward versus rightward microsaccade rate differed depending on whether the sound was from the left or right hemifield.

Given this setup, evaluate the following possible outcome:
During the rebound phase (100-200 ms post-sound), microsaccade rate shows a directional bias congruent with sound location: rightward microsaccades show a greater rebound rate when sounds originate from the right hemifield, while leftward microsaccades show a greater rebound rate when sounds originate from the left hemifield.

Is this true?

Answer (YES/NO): NO